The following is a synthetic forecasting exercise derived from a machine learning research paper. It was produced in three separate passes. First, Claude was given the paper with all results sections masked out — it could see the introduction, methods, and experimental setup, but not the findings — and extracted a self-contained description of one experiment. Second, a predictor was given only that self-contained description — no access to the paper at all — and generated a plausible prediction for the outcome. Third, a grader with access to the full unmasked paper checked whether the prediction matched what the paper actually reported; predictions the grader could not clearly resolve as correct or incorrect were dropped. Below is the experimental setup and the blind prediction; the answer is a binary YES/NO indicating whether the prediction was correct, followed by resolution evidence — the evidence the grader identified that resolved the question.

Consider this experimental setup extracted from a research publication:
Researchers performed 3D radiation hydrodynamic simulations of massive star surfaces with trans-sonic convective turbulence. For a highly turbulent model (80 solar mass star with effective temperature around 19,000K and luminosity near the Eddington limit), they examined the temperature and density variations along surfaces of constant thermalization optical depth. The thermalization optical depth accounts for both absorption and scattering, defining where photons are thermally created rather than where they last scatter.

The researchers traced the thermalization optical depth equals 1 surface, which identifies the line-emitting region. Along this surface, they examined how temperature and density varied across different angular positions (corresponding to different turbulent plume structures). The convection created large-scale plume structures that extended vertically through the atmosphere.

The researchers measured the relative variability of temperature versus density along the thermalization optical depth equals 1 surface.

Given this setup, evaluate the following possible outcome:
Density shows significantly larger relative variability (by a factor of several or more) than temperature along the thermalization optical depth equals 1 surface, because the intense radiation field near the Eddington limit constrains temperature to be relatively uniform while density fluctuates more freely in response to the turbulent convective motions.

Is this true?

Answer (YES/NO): YES